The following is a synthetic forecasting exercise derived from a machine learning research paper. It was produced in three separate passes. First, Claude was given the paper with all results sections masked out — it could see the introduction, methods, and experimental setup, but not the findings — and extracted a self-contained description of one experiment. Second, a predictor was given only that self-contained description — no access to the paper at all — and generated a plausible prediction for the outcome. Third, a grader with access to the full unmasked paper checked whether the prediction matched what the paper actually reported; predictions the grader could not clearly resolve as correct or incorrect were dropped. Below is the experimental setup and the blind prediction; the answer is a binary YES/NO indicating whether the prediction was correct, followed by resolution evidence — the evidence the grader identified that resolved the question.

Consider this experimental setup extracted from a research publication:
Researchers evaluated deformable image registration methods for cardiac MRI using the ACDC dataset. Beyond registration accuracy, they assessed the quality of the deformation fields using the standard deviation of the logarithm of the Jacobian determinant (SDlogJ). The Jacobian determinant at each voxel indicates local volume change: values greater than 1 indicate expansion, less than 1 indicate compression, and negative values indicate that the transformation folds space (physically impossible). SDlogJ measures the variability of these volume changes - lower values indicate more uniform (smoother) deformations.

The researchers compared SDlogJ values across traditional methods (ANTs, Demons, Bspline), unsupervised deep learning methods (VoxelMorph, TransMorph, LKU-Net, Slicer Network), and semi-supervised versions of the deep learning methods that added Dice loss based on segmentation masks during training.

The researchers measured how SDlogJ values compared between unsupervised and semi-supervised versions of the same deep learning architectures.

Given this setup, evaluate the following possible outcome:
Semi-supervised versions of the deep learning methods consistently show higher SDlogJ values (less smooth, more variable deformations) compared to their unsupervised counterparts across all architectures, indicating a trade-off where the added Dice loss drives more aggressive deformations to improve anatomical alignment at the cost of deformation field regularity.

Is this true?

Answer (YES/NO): YES